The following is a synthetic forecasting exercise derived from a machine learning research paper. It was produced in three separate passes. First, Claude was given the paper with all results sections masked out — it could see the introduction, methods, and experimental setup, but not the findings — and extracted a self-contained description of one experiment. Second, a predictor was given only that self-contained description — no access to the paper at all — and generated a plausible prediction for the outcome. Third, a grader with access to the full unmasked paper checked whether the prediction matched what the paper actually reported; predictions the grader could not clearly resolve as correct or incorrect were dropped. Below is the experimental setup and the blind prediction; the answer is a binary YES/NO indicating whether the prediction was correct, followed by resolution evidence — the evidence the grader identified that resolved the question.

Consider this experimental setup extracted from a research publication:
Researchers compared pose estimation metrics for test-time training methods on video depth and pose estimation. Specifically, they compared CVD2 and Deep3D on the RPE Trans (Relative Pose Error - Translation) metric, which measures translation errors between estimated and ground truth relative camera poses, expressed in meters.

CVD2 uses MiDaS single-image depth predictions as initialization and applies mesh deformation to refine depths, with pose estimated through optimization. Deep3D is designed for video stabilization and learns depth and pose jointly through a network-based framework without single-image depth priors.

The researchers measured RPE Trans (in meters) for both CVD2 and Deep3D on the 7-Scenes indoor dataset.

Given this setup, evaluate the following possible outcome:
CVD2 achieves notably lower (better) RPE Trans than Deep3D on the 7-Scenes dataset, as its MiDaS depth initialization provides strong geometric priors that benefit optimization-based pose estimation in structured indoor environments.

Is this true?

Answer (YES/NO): NO